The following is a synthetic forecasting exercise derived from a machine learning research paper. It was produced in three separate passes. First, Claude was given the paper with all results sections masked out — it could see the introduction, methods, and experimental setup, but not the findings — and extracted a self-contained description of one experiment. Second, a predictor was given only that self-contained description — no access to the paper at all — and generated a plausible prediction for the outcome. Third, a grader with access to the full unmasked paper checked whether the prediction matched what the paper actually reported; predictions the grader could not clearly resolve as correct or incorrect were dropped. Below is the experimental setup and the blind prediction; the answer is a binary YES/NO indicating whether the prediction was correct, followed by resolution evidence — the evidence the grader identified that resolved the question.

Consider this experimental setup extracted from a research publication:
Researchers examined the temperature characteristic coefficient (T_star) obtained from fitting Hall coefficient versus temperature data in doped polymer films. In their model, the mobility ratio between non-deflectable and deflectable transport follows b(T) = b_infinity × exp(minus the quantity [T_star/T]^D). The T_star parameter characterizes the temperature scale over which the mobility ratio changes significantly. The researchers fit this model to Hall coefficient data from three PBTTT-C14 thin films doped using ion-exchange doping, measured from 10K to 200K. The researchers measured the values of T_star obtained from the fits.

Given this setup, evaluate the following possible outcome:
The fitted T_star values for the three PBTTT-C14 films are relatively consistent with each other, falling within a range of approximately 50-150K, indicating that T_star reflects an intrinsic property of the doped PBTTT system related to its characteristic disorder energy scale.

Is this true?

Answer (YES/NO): NO